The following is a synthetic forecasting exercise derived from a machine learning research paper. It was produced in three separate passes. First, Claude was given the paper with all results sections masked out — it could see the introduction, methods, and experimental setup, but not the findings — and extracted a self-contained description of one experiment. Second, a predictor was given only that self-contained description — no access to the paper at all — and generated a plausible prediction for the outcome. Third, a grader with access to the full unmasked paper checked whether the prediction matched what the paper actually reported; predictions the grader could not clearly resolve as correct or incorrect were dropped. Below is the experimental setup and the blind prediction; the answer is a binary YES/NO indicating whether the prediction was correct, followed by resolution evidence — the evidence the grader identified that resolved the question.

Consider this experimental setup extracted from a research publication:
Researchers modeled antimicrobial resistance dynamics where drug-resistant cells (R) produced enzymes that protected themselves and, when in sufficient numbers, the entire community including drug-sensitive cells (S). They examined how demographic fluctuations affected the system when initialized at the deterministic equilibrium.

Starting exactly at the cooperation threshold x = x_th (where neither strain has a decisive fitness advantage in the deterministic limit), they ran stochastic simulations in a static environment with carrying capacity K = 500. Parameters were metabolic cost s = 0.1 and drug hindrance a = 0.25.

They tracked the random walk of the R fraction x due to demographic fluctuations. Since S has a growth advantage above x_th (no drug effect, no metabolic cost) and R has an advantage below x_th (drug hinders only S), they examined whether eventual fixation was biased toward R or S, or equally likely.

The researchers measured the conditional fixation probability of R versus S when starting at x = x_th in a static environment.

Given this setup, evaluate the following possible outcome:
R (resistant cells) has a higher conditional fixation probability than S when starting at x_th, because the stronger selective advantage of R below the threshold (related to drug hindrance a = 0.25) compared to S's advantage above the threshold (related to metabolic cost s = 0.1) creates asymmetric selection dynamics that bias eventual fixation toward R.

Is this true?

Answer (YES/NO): NO